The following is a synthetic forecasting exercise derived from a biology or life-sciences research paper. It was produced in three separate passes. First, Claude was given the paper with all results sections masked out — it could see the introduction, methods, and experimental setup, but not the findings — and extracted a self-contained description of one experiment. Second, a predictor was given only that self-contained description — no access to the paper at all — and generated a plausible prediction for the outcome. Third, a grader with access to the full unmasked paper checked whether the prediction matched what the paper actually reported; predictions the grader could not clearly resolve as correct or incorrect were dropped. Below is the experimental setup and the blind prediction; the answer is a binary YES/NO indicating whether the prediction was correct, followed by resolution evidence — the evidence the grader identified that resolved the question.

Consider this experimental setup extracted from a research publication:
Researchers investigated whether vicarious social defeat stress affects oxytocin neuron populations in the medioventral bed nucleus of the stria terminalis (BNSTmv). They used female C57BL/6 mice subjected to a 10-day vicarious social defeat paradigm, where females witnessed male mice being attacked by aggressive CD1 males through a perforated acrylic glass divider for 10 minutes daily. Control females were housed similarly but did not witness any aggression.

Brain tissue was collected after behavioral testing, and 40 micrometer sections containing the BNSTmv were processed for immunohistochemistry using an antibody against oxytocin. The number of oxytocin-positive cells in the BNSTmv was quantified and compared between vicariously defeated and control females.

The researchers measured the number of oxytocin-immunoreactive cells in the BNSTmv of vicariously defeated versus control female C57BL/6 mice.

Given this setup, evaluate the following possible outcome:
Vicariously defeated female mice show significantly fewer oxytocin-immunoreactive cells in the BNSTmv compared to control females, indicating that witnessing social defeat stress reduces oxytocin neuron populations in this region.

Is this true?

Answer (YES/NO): NO